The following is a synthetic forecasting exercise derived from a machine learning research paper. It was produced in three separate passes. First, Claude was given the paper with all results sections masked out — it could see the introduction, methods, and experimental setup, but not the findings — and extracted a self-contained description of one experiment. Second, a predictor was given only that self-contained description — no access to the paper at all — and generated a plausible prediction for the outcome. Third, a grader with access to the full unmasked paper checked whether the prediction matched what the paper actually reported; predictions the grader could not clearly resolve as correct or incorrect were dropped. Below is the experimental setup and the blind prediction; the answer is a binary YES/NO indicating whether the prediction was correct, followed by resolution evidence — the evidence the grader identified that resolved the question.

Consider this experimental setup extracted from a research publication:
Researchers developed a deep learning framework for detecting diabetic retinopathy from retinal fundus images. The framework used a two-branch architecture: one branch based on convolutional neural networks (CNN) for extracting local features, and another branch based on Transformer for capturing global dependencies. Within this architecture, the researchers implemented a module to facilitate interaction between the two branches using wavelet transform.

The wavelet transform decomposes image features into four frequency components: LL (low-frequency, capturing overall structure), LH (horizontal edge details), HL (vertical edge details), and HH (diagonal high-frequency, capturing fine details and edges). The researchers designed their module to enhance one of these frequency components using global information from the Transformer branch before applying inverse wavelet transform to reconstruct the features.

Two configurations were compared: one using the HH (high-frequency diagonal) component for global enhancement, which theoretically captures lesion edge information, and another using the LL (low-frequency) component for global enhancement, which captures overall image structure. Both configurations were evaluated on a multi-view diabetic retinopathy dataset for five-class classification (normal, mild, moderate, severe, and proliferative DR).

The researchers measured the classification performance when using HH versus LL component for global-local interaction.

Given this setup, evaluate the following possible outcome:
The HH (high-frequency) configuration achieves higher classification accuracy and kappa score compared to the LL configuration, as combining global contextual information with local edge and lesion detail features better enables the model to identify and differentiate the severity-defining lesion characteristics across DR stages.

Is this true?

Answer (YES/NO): YES